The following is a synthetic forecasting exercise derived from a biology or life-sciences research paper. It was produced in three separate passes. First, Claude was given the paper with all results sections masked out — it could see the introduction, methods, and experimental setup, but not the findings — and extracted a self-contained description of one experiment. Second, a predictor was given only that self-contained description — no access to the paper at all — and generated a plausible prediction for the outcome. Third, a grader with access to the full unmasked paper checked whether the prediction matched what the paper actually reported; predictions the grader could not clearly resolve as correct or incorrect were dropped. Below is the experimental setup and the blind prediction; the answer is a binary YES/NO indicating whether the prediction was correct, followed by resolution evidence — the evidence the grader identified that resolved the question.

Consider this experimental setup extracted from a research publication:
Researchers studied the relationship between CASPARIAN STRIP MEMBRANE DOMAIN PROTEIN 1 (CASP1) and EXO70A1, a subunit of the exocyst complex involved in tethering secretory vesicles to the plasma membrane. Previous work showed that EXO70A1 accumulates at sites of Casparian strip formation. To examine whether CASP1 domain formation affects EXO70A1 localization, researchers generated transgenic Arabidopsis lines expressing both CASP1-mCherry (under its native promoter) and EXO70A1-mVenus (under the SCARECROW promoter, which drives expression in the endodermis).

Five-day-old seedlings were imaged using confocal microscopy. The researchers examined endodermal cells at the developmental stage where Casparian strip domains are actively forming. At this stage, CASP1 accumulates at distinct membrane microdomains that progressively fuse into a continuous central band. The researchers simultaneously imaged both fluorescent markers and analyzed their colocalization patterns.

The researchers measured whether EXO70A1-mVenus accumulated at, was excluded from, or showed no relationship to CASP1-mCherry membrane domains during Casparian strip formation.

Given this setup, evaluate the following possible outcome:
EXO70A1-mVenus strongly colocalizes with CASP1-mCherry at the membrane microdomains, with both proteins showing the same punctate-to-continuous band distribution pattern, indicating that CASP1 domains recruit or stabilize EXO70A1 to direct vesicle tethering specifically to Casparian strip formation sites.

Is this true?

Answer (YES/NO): NO